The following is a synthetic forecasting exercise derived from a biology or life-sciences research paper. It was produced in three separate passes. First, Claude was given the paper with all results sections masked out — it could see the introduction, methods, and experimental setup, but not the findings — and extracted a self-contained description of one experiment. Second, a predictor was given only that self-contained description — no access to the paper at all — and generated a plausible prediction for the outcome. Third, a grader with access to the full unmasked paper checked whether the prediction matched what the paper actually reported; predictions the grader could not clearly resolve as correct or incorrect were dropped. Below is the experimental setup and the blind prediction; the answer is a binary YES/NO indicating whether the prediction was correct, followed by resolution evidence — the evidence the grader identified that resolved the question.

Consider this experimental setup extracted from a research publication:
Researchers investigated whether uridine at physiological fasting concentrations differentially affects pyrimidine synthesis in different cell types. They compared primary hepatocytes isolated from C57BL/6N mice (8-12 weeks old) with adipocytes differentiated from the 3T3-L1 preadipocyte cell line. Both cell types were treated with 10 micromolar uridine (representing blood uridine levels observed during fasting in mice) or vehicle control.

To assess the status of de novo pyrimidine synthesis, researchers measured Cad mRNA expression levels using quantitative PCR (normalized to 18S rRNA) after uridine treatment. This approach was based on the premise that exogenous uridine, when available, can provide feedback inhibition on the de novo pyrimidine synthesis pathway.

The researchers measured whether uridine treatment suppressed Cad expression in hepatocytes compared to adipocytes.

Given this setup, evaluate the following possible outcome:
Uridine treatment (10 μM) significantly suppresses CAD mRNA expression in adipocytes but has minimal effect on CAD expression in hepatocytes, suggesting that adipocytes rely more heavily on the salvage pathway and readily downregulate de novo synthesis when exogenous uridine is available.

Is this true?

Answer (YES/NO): NO